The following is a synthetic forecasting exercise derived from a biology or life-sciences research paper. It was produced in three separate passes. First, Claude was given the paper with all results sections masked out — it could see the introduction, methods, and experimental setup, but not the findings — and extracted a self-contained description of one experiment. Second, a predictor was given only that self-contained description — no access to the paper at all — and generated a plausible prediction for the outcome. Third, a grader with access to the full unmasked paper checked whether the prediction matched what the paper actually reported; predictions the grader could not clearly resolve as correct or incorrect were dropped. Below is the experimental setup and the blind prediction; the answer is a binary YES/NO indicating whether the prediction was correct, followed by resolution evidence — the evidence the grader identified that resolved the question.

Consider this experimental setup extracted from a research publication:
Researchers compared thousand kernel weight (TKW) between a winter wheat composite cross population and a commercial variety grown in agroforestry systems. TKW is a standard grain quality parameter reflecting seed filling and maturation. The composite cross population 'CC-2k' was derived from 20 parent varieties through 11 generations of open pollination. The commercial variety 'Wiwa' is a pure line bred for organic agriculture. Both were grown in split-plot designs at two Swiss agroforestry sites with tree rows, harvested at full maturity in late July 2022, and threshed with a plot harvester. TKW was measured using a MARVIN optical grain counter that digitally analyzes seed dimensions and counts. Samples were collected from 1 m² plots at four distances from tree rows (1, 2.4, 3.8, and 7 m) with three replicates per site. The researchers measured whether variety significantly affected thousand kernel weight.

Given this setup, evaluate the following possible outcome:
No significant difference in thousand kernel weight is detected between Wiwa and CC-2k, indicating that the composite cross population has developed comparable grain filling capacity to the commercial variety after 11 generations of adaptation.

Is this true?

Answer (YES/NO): YES